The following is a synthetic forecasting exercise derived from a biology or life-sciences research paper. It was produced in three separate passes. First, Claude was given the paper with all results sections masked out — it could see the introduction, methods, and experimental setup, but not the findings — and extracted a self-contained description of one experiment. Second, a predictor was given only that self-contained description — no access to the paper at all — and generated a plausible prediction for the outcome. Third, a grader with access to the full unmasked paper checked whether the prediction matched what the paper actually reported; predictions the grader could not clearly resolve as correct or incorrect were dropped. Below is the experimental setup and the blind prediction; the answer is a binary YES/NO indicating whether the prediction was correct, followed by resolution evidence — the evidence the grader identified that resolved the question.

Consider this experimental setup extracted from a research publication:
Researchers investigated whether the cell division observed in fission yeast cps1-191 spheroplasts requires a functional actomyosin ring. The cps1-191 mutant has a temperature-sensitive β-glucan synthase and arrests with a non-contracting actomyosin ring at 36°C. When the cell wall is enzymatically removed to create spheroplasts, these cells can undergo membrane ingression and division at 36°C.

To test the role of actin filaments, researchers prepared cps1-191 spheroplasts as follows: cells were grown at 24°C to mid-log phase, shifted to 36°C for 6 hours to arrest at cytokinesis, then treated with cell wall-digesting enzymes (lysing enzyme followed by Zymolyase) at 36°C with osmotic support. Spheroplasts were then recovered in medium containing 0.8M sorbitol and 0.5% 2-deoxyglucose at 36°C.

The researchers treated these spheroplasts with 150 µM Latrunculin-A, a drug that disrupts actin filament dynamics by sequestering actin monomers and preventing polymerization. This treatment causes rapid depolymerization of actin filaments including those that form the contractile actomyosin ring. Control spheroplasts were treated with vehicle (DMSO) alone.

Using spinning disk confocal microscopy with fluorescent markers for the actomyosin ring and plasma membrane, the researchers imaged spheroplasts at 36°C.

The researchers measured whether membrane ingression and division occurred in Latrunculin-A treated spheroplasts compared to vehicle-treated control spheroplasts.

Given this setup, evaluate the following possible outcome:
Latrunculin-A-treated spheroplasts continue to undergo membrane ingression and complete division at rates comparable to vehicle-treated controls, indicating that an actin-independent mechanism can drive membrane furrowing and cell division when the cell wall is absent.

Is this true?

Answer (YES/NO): NO